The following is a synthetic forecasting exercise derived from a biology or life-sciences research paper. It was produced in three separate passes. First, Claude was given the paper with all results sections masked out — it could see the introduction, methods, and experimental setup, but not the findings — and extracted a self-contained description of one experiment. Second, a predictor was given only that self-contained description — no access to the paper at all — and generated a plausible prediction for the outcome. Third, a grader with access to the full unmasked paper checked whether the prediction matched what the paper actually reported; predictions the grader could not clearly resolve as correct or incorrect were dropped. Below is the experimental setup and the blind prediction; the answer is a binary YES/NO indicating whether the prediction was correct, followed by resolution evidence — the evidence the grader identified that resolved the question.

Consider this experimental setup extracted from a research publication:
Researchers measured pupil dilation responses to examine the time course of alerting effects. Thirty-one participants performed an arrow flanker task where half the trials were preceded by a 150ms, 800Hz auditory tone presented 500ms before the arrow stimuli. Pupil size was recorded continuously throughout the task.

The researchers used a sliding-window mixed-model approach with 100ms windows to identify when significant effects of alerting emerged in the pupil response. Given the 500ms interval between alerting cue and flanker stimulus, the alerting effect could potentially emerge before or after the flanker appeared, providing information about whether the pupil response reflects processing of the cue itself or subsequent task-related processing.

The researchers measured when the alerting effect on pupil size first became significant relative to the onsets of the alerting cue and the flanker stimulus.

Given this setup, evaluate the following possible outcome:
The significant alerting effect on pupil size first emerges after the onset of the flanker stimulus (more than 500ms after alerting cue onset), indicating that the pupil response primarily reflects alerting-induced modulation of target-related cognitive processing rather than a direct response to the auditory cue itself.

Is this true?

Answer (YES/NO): NO